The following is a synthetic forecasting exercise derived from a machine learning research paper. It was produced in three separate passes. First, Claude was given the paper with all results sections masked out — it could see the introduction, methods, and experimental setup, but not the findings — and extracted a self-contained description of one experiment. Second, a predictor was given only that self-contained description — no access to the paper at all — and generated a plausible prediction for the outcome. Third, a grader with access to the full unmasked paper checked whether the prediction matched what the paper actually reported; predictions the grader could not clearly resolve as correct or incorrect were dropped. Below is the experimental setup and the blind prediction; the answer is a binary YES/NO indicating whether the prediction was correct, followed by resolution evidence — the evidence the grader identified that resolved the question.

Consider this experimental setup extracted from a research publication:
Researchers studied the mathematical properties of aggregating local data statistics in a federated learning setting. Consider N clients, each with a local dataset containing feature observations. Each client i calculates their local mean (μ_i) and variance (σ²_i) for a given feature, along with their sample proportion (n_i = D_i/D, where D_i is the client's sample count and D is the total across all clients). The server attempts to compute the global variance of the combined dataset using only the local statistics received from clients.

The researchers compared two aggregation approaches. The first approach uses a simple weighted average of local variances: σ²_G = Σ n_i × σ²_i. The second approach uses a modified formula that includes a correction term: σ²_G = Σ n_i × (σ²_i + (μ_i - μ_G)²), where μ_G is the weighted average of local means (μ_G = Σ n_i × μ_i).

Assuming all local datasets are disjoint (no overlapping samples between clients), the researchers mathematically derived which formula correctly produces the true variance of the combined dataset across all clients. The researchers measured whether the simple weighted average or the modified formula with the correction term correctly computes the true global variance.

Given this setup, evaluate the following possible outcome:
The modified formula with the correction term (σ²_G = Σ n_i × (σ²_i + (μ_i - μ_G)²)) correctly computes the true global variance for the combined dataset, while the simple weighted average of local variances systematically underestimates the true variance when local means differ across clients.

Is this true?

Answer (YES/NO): YES